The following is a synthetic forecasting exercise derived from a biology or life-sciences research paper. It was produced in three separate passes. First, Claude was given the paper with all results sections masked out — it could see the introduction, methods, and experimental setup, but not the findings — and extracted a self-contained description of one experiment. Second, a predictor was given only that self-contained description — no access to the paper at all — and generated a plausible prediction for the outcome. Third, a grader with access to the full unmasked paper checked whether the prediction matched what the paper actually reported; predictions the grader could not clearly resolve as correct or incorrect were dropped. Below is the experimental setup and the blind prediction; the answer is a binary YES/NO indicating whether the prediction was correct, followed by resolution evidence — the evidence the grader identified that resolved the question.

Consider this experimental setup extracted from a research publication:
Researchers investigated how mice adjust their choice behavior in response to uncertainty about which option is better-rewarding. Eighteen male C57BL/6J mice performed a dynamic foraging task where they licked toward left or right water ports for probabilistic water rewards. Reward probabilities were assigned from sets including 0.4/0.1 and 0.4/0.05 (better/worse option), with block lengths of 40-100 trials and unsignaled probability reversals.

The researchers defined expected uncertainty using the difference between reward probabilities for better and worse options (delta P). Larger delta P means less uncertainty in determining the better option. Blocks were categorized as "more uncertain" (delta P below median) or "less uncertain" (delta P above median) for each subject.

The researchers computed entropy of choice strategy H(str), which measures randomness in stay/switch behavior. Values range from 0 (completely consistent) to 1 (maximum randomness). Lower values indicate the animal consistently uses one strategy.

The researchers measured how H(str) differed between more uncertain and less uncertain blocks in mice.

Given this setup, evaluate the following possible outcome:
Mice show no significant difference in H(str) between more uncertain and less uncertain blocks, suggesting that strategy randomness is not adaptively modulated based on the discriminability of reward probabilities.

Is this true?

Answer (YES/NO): NO